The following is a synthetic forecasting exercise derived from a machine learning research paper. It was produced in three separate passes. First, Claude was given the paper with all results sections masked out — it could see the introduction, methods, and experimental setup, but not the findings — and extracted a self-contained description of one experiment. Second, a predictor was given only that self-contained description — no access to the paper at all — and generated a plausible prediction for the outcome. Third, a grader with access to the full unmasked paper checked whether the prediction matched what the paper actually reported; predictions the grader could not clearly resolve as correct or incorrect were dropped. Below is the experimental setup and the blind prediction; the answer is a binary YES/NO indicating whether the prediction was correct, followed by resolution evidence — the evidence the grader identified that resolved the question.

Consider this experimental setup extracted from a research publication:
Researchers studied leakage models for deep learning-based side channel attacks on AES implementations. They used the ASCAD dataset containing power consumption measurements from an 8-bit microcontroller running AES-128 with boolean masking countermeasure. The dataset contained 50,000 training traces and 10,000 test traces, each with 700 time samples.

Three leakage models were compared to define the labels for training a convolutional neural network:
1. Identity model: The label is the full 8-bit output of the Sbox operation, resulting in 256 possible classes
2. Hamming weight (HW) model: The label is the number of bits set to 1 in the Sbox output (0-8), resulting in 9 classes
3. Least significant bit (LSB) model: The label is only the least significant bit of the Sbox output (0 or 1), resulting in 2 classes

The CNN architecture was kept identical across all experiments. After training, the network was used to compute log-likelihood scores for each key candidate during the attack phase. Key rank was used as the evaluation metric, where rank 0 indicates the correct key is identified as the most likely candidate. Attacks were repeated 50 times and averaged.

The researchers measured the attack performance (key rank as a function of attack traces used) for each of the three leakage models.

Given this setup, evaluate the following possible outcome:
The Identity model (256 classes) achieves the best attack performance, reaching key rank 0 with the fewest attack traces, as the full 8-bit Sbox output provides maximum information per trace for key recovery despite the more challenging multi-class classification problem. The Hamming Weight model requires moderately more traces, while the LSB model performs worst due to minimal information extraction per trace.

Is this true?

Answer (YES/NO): NO